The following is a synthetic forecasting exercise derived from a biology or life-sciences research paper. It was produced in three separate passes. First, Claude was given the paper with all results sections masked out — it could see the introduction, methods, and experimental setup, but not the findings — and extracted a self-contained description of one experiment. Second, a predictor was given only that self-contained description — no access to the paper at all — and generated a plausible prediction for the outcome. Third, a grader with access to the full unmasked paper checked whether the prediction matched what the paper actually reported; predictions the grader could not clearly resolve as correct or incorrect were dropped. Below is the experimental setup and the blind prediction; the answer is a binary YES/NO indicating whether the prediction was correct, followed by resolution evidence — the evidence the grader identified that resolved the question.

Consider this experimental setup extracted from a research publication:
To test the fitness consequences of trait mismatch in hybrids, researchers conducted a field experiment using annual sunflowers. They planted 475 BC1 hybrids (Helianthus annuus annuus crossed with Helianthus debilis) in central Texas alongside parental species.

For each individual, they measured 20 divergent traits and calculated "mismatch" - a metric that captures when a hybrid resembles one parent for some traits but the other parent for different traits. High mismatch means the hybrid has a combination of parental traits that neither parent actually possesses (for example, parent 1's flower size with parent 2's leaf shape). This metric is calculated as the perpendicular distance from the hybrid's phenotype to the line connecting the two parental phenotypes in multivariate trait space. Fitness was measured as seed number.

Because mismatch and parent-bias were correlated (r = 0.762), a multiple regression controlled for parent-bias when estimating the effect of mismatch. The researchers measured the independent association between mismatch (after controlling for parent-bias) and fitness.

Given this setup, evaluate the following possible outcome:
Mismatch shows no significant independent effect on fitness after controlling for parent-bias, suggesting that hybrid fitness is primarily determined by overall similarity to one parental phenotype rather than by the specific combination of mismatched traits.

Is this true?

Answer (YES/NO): NO